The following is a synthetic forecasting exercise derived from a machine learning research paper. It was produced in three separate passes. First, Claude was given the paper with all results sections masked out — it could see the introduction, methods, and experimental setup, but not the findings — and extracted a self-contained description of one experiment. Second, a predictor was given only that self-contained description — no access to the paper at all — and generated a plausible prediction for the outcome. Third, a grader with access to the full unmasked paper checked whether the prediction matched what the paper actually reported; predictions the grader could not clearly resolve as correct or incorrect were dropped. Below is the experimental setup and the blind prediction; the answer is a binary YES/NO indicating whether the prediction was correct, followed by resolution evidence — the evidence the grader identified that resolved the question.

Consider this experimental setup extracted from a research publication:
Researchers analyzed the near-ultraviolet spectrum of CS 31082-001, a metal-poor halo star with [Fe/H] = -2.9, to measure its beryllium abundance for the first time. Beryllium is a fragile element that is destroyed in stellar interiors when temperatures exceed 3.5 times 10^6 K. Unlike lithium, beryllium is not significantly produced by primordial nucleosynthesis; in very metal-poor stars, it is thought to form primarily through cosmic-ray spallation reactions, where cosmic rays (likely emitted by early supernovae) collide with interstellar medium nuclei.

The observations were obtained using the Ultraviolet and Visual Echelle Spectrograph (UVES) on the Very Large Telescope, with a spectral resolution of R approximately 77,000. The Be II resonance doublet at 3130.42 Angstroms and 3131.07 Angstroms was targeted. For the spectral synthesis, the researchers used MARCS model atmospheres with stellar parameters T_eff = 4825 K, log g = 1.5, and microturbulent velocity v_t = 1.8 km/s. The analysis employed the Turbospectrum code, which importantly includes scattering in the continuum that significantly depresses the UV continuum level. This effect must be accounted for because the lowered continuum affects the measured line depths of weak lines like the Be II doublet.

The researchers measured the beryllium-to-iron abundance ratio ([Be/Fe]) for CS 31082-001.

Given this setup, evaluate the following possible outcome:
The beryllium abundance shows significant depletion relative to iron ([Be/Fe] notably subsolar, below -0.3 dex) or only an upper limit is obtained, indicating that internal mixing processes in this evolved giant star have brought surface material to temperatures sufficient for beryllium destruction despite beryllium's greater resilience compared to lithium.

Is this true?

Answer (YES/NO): YES